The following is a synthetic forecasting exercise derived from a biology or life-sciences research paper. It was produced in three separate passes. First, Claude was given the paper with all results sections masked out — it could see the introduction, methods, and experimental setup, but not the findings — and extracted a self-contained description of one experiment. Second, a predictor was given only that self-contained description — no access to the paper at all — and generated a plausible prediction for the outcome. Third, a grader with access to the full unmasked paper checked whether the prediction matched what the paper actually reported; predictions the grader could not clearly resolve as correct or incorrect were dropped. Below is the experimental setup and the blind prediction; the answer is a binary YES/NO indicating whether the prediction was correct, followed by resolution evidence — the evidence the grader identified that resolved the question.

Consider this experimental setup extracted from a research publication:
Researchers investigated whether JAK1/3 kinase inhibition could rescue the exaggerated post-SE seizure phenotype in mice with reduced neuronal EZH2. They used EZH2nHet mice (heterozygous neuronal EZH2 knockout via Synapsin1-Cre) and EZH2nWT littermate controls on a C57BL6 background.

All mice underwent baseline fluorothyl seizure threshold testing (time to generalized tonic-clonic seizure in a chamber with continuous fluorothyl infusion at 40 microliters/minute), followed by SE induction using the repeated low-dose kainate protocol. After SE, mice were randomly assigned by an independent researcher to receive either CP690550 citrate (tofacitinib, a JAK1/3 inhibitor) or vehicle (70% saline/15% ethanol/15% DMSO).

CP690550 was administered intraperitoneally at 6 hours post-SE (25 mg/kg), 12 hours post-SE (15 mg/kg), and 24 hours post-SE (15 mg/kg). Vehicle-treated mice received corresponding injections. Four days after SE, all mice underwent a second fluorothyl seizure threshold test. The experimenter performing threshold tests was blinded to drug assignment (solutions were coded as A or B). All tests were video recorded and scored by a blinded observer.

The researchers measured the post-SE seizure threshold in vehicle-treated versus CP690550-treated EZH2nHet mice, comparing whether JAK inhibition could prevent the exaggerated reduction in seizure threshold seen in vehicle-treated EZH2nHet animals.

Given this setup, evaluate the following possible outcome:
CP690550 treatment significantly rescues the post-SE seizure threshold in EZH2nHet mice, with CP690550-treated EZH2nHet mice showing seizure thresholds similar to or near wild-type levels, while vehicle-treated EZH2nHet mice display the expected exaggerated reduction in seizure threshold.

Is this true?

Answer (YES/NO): YES